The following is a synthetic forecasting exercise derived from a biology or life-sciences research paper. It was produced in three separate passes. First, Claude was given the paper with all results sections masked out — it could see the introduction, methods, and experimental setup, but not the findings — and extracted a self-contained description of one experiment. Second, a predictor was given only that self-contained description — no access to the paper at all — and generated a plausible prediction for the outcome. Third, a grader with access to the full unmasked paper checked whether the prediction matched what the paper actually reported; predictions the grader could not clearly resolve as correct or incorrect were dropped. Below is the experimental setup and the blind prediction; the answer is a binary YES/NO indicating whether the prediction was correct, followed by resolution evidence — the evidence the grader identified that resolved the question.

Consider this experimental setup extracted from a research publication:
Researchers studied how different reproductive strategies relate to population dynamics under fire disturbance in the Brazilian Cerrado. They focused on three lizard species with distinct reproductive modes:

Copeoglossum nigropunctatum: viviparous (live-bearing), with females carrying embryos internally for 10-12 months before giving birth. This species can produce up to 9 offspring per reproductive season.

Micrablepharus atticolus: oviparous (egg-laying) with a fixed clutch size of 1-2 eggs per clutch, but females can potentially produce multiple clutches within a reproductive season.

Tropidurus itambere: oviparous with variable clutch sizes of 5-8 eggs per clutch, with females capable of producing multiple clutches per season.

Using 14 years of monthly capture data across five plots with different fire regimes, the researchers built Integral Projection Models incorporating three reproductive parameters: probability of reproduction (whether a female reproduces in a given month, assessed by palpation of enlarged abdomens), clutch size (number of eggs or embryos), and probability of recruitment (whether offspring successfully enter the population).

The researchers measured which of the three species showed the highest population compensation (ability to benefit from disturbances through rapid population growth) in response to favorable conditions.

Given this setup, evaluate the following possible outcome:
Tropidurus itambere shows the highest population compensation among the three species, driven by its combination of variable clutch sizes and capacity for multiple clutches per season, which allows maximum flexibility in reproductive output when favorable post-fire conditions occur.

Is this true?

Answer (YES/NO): YES